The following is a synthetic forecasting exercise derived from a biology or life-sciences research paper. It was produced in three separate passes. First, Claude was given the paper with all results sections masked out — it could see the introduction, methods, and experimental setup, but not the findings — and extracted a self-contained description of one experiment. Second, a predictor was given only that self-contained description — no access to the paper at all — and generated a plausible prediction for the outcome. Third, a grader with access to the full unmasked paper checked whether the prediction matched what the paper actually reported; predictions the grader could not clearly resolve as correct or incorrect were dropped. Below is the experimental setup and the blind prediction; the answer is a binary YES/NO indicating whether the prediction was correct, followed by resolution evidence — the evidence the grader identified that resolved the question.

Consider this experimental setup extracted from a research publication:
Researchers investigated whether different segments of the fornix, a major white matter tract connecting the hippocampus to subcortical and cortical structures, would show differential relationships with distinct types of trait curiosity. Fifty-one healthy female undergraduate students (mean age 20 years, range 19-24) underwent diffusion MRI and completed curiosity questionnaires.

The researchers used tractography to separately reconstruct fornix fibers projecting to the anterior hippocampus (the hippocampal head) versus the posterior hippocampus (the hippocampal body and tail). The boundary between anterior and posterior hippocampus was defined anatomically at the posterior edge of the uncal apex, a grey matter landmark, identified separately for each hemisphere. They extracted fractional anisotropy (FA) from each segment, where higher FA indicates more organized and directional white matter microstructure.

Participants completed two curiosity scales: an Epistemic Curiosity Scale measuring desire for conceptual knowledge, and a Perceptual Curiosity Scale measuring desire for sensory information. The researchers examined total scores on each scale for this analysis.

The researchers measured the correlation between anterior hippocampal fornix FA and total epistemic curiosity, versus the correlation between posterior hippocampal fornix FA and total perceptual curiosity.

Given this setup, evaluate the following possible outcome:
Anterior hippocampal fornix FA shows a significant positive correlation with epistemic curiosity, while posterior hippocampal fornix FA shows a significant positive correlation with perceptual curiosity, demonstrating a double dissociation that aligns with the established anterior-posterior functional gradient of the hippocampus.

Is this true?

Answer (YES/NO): NO